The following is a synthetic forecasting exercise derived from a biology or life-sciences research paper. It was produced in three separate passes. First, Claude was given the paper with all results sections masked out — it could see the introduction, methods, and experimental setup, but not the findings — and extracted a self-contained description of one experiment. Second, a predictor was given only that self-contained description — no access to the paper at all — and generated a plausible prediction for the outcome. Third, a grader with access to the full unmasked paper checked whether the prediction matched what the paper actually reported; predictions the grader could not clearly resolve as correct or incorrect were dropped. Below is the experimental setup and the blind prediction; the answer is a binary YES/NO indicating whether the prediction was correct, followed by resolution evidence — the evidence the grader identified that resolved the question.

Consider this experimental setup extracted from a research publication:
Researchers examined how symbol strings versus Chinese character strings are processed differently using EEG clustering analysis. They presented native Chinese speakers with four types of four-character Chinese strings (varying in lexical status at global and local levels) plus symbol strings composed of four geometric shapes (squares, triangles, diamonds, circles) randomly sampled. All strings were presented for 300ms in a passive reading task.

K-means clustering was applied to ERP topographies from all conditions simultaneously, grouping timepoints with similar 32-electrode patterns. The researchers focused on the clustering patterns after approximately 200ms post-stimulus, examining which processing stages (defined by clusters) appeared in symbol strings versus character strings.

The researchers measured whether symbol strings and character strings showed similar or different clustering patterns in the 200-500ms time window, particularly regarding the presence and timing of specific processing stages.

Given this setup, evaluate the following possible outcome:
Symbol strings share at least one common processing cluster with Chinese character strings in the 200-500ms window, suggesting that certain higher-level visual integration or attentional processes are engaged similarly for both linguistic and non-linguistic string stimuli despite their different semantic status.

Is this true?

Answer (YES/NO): YES